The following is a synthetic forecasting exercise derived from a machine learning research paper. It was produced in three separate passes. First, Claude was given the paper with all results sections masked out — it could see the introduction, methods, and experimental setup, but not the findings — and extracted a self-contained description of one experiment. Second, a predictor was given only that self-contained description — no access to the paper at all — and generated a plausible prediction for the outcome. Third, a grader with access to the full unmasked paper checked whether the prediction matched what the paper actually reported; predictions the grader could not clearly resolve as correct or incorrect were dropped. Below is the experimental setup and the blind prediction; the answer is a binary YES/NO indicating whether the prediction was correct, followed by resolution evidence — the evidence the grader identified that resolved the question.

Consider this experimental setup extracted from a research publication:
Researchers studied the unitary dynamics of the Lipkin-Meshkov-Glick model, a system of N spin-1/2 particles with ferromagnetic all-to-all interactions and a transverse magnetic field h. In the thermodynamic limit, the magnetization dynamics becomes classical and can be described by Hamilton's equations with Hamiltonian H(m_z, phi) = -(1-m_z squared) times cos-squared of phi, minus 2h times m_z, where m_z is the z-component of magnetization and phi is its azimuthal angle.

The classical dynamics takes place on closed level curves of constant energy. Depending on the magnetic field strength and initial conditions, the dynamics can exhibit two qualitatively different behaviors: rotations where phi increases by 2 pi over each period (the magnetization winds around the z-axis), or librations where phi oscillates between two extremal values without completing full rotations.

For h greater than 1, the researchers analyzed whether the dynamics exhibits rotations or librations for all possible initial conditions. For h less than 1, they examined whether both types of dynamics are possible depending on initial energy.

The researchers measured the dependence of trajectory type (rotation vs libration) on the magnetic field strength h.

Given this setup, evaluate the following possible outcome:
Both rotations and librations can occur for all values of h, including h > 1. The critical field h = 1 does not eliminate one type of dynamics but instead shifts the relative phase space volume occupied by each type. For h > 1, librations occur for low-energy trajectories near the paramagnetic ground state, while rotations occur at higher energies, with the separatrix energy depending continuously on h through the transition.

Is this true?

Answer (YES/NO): NO